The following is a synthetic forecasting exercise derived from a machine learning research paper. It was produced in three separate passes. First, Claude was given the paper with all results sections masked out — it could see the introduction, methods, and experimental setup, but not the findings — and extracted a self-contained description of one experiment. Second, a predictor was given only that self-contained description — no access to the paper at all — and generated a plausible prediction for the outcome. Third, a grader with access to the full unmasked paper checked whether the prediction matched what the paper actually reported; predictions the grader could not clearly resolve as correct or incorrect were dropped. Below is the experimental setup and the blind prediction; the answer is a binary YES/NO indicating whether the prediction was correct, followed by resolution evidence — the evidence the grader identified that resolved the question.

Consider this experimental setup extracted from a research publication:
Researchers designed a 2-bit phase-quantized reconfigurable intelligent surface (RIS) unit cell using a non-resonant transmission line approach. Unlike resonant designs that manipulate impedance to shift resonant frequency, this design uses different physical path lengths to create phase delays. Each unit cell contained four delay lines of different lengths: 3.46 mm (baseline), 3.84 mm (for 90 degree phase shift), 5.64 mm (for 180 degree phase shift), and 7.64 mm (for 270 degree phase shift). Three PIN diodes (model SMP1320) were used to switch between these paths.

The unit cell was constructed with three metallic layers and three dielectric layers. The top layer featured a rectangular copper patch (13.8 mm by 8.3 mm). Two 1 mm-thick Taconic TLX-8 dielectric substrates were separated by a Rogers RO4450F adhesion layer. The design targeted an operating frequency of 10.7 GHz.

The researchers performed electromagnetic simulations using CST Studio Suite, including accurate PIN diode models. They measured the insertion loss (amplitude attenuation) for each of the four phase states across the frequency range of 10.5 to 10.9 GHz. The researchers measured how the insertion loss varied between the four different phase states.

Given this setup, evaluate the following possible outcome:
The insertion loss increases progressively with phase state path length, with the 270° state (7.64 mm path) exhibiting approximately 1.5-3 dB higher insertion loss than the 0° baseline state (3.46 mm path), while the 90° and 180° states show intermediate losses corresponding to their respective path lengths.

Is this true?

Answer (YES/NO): NO